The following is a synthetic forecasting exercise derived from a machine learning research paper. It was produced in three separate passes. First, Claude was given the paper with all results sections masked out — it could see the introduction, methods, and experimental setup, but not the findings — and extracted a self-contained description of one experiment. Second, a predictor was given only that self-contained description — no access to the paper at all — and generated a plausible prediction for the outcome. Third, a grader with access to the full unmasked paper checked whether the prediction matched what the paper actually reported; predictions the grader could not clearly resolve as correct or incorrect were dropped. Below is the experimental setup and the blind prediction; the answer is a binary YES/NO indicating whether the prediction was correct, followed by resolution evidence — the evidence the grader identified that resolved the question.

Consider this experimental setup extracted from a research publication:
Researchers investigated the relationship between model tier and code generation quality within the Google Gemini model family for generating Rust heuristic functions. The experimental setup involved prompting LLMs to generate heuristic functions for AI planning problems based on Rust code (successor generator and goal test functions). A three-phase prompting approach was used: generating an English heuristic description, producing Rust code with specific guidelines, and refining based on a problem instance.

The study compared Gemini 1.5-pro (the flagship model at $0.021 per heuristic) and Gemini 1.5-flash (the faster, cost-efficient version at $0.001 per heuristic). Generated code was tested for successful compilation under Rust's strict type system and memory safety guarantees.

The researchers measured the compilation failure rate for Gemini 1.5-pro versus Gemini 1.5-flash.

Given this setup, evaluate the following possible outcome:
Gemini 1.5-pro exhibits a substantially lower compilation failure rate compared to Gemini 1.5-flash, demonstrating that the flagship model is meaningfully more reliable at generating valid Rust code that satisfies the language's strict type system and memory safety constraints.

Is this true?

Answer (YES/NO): NO